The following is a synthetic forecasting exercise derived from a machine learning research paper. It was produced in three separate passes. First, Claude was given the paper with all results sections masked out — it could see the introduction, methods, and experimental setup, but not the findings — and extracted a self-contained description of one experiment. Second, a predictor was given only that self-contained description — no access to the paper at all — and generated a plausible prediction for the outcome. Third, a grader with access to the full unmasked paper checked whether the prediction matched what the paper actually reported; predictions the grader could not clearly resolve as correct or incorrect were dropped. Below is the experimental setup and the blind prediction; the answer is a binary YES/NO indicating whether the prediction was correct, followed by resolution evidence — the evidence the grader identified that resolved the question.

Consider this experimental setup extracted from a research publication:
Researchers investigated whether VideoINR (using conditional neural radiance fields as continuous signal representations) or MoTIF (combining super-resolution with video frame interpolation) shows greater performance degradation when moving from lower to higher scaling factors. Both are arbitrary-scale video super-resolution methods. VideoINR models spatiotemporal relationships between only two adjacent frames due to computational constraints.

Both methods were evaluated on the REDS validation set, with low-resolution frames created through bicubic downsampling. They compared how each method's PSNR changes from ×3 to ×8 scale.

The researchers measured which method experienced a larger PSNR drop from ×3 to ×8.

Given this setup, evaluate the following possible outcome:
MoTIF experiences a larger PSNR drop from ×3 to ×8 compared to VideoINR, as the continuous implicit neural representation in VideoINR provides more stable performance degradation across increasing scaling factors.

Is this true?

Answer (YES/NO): NO